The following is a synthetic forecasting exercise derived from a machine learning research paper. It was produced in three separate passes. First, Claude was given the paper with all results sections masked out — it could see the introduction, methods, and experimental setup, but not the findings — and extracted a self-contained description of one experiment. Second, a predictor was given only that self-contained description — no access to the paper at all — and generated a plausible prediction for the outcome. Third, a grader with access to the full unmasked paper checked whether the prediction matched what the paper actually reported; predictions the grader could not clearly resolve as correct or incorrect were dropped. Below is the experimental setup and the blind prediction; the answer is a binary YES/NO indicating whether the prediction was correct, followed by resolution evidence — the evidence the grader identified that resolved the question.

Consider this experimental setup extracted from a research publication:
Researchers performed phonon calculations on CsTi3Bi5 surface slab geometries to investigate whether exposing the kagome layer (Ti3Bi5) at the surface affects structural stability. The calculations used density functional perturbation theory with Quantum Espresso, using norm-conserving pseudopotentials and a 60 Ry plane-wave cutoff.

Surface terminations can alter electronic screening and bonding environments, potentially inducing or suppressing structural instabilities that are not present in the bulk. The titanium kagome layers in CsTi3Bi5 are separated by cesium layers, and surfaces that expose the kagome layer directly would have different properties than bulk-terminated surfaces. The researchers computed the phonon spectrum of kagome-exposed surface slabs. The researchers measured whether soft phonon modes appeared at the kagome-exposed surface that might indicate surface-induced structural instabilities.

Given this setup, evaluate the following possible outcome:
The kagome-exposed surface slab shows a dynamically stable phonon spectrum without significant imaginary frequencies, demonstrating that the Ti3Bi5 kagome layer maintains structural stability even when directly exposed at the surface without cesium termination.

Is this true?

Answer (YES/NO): YES